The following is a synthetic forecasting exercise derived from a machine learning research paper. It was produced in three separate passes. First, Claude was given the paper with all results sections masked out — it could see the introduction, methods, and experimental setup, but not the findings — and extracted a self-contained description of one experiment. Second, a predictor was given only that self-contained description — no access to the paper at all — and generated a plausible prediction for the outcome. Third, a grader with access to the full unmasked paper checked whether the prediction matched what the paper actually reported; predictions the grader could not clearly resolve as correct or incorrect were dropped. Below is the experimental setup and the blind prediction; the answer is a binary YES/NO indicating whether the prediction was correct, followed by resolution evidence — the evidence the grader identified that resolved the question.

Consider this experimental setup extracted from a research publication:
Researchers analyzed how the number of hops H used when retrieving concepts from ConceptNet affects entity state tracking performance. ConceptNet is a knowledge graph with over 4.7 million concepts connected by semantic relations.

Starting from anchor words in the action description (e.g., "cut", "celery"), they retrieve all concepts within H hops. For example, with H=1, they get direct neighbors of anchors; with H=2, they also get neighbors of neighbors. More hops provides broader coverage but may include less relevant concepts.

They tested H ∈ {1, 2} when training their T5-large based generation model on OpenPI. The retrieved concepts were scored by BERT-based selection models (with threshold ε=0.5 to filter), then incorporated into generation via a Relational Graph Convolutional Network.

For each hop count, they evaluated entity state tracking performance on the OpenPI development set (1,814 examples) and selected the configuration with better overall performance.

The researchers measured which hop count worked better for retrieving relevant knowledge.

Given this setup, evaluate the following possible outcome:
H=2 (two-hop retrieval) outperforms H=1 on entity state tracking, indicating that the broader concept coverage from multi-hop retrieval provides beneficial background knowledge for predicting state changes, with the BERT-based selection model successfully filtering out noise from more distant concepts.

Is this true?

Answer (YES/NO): NO